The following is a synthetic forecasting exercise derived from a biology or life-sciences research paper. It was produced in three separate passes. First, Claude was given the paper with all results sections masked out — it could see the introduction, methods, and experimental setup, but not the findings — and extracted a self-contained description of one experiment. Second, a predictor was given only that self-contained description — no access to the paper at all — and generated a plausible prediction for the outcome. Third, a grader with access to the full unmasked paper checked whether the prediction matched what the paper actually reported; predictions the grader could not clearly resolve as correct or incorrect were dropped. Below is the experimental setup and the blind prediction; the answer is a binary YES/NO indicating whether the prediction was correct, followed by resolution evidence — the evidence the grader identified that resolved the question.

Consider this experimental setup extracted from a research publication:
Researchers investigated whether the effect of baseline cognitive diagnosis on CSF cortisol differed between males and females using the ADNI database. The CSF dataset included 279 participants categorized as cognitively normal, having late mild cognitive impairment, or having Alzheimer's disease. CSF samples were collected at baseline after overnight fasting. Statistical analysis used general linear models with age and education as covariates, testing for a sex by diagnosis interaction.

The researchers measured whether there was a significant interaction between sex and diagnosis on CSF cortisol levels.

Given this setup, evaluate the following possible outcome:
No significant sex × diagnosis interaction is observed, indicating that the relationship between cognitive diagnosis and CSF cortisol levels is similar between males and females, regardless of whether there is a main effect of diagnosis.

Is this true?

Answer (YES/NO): YES